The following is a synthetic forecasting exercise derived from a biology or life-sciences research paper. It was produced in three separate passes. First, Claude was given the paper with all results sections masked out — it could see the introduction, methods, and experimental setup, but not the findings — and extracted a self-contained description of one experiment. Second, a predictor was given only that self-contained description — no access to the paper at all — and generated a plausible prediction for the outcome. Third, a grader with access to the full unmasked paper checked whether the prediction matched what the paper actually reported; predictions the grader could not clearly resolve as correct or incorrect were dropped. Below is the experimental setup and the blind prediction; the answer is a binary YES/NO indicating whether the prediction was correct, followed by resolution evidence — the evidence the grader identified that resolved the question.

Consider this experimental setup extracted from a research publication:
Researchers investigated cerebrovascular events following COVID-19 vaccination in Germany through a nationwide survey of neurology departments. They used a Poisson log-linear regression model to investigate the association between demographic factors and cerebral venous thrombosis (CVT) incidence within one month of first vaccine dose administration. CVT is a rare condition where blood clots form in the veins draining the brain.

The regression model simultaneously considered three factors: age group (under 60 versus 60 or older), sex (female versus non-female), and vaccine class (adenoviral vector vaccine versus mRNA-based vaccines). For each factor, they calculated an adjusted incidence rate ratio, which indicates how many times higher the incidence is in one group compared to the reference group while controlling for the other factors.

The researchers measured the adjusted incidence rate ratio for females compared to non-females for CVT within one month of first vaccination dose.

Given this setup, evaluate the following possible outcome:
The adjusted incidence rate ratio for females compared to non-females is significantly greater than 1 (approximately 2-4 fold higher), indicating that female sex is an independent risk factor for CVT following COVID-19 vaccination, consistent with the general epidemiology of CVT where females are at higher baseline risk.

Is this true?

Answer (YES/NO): YES